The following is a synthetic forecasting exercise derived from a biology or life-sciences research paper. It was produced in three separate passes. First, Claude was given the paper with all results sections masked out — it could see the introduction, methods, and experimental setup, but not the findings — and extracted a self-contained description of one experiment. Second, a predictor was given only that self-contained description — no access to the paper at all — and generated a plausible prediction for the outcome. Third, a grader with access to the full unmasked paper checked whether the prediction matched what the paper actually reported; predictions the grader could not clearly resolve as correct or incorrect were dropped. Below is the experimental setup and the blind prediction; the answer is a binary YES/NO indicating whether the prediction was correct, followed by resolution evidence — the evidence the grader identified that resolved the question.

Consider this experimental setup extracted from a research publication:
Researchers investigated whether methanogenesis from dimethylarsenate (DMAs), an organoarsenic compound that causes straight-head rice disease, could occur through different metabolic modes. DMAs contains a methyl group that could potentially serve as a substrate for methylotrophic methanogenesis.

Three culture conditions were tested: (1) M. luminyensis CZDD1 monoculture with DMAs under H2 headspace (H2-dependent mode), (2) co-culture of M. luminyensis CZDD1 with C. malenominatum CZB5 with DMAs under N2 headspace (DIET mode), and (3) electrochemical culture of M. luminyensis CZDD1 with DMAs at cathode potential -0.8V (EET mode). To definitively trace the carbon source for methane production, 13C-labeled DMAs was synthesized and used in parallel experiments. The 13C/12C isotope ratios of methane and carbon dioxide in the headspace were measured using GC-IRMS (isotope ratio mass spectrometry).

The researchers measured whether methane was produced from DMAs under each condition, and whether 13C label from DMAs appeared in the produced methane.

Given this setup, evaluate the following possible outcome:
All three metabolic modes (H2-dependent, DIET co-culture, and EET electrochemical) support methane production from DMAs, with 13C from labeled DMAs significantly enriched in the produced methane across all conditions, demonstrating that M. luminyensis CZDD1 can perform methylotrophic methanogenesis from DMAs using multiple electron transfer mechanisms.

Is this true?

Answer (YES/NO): NO